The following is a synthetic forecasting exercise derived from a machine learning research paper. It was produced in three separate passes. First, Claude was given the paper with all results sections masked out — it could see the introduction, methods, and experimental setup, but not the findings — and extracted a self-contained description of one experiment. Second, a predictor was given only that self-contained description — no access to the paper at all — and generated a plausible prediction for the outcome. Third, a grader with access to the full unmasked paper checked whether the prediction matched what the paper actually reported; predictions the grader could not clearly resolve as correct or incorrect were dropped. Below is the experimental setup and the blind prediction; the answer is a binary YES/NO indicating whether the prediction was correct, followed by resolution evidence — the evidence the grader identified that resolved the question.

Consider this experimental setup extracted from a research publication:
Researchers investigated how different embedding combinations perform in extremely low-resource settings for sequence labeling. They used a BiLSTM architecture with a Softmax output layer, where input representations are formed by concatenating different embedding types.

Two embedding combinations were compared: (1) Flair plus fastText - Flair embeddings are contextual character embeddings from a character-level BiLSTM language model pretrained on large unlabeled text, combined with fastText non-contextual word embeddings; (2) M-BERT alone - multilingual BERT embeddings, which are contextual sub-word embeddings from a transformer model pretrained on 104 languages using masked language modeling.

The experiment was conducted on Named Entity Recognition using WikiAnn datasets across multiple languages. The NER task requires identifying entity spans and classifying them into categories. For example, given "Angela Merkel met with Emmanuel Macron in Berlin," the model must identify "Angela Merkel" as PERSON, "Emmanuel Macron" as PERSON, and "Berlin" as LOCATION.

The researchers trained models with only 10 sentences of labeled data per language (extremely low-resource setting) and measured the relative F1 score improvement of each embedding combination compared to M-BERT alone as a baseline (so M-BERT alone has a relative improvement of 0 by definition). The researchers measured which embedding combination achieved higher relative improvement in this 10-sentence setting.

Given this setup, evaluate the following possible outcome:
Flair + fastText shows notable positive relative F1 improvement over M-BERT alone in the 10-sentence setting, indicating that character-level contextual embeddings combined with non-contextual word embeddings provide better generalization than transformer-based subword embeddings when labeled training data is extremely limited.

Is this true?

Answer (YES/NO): YES